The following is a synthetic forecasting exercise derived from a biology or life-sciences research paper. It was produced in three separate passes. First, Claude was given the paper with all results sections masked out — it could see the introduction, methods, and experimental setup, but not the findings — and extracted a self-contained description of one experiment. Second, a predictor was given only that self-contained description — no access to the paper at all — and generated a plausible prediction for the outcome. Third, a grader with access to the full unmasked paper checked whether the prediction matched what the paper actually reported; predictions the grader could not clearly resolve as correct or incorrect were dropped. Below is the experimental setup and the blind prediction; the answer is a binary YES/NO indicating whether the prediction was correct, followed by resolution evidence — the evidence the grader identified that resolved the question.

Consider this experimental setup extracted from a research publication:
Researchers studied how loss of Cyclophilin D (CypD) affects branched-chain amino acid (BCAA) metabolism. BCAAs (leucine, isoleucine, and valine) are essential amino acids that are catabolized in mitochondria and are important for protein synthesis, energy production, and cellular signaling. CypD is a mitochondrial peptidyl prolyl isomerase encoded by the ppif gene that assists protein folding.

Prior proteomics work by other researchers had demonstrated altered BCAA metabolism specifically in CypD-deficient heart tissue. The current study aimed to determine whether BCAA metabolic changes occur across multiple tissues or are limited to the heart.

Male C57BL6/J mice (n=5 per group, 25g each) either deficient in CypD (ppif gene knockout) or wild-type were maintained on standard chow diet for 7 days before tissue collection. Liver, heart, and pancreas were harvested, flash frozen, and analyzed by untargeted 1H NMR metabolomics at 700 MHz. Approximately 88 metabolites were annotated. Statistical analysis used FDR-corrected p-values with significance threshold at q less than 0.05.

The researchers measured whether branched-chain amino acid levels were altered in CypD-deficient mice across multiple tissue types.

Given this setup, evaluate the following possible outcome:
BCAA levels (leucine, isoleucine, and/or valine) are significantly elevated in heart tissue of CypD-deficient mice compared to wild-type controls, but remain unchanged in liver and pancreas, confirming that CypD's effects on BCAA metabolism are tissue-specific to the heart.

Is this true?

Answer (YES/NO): NO